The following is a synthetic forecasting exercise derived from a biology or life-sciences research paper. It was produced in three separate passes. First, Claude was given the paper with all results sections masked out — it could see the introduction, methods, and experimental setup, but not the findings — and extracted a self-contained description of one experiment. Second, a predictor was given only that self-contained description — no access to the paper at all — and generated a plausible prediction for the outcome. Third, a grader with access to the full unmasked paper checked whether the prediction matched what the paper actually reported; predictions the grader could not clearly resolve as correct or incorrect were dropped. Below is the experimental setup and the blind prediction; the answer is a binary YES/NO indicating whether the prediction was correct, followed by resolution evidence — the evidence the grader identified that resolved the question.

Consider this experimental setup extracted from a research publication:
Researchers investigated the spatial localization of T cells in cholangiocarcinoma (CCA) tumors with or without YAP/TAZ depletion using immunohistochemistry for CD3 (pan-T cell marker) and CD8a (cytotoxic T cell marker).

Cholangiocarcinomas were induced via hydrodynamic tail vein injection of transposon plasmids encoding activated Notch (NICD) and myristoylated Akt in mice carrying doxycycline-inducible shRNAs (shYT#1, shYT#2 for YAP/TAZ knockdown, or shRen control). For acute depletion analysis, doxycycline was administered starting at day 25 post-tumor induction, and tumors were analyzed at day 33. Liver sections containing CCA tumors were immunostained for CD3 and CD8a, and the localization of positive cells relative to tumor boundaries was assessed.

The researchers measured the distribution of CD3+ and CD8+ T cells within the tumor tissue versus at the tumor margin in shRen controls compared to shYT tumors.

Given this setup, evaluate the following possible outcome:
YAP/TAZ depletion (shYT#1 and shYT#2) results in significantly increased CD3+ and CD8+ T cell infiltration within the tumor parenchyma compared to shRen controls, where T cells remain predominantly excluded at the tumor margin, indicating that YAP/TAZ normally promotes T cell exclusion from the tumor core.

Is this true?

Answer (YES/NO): YES